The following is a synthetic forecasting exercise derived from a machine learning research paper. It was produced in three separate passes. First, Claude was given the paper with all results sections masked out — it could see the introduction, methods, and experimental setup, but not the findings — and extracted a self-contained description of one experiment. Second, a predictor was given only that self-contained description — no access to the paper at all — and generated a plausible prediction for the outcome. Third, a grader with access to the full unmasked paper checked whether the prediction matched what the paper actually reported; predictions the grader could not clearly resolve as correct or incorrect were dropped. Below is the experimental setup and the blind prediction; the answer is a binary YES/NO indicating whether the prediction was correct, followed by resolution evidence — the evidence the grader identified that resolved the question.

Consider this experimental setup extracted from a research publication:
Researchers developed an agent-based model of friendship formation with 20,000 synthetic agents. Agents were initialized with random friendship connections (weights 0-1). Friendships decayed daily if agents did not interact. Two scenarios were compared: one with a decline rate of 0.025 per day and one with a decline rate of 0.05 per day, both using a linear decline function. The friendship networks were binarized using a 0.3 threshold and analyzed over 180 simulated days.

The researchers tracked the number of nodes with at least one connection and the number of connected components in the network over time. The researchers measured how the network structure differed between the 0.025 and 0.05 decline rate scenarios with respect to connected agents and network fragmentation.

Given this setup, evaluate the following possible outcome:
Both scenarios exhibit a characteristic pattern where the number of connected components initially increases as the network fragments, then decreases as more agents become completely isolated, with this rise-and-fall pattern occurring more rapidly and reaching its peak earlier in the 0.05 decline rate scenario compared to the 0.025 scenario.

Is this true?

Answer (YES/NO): NO